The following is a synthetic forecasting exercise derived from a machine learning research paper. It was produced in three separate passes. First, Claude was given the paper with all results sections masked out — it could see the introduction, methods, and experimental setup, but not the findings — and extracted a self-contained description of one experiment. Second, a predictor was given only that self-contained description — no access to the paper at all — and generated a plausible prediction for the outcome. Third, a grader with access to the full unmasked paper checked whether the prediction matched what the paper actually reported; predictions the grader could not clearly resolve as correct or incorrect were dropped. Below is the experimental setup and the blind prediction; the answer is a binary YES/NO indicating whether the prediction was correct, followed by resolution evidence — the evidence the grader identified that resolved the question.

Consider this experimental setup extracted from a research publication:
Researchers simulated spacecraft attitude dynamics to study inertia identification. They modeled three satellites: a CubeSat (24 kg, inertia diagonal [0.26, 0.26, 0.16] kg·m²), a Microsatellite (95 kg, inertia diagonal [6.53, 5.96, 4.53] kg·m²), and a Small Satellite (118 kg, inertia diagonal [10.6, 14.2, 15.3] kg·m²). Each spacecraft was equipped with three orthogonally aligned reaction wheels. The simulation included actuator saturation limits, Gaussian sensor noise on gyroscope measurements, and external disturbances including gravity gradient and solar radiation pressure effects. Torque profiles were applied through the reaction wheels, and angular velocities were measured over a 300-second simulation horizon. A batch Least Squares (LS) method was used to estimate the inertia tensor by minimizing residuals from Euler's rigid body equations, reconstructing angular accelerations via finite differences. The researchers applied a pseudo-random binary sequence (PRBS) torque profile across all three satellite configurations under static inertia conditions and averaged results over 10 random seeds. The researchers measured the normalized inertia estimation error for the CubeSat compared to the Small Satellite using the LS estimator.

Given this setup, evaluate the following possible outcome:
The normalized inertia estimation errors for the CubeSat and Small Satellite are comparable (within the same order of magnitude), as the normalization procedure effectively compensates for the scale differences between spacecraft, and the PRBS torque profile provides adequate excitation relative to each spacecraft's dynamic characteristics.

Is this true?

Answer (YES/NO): NO